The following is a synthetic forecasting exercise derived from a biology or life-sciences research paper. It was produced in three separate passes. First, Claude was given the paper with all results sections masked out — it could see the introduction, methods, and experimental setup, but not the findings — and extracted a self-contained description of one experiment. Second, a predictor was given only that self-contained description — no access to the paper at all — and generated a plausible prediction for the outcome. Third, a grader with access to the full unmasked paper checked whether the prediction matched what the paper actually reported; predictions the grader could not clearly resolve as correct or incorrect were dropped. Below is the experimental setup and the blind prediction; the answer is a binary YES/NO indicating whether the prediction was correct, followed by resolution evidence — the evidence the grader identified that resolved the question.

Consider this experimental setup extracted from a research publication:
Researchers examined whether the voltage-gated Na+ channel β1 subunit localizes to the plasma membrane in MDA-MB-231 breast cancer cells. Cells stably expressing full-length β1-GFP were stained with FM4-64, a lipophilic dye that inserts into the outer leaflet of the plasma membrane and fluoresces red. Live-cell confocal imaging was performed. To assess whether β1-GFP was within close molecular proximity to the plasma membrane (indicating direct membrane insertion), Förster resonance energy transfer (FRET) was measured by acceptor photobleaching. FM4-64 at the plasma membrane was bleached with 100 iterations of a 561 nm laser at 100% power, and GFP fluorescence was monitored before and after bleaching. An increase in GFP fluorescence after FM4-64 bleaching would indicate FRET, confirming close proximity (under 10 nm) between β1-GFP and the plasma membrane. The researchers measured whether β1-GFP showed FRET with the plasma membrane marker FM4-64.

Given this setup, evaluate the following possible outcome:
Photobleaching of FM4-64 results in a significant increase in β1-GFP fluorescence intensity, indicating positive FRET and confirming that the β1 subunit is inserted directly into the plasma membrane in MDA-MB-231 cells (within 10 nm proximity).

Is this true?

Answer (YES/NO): NO